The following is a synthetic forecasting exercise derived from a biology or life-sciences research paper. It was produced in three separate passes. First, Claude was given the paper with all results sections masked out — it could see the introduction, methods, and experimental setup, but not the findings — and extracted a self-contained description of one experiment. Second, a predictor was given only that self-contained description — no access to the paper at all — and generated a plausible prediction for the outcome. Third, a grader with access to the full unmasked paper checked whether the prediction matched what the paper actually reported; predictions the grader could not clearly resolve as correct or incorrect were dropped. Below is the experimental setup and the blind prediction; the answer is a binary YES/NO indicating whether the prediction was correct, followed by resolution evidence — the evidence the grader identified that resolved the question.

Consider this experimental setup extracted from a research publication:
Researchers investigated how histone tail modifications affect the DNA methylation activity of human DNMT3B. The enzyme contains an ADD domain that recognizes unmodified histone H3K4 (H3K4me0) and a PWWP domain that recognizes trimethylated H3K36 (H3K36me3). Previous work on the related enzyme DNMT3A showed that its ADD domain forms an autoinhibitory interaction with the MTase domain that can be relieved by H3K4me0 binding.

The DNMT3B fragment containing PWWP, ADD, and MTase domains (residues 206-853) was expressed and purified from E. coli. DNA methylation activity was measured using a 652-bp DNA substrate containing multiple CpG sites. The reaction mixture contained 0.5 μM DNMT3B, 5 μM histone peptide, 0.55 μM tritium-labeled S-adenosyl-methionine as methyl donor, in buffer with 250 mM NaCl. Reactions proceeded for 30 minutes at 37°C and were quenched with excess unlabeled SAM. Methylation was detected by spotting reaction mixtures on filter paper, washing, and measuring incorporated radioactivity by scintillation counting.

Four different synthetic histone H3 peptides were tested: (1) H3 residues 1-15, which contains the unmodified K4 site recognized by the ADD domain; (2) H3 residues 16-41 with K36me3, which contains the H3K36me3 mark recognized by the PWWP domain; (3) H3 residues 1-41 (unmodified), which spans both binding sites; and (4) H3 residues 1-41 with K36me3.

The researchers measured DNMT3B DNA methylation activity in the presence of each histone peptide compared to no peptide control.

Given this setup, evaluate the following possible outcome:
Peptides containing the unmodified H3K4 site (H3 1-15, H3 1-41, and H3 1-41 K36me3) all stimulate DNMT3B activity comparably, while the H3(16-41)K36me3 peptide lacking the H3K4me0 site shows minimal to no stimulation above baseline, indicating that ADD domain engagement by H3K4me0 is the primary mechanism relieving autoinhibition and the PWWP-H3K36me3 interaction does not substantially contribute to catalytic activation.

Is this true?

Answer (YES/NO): NO